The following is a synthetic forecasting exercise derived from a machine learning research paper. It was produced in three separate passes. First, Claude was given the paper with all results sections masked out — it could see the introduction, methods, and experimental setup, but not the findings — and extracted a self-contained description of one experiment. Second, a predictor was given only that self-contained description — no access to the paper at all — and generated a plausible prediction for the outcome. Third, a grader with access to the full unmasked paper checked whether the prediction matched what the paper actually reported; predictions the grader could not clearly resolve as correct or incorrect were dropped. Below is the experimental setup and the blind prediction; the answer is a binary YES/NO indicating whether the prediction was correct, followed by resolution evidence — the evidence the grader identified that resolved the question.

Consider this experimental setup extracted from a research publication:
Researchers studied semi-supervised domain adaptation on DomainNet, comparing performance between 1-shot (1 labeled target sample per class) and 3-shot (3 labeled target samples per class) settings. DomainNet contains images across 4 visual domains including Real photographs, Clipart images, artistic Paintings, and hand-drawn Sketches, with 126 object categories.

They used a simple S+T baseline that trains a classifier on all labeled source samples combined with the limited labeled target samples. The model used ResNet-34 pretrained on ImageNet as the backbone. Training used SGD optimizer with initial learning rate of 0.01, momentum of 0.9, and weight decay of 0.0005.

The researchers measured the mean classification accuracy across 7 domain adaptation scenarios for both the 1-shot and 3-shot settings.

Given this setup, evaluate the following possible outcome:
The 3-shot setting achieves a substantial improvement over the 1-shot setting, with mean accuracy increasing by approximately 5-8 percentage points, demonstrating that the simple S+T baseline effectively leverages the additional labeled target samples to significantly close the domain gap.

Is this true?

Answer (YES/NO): NO